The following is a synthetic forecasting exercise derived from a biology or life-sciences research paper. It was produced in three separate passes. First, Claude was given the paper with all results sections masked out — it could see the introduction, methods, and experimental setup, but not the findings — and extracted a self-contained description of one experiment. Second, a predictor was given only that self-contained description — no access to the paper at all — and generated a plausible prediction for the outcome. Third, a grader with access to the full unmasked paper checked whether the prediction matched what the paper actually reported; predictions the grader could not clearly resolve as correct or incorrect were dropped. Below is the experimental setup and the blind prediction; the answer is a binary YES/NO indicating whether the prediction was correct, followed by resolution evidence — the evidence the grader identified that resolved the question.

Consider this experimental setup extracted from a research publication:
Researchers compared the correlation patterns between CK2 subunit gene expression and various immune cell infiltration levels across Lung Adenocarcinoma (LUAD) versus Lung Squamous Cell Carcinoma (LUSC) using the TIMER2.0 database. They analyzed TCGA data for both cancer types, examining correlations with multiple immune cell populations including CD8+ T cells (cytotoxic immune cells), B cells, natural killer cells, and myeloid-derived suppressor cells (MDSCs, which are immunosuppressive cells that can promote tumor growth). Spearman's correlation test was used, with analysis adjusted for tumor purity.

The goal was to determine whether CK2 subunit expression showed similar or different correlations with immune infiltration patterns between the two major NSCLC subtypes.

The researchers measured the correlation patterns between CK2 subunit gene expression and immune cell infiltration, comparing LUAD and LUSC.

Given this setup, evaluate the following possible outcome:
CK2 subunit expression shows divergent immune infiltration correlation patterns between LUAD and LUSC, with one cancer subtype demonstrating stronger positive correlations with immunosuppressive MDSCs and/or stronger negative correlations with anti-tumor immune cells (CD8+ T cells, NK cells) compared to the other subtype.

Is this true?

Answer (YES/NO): YES